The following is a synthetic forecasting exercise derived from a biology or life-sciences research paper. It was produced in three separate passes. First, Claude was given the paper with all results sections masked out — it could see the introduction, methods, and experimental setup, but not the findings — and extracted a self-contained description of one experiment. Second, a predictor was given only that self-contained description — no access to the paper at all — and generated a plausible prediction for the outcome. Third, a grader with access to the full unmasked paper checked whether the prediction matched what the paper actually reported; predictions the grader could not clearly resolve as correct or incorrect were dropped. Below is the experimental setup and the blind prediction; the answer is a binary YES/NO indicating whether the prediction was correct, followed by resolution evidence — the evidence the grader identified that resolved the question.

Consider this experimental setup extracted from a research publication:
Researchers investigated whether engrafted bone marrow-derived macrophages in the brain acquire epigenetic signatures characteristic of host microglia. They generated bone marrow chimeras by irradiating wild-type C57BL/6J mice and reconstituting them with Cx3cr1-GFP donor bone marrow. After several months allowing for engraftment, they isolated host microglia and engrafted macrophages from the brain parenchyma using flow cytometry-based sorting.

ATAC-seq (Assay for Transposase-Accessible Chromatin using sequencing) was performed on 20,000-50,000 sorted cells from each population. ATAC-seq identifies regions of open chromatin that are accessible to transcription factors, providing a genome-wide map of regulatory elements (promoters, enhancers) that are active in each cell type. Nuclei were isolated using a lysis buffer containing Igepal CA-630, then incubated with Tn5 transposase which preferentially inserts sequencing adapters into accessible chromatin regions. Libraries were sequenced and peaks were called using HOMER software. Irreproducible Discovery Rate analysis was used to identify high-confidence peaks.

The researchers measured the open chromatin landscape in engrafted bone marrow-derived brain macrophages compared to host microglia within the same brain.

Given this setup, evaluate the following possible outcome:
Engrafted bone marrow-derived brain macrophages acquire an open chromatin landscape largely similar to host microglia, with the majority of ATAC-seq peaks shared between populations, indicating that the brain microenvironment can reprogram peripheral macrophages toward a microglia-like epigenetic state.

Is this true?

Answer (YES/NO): NO